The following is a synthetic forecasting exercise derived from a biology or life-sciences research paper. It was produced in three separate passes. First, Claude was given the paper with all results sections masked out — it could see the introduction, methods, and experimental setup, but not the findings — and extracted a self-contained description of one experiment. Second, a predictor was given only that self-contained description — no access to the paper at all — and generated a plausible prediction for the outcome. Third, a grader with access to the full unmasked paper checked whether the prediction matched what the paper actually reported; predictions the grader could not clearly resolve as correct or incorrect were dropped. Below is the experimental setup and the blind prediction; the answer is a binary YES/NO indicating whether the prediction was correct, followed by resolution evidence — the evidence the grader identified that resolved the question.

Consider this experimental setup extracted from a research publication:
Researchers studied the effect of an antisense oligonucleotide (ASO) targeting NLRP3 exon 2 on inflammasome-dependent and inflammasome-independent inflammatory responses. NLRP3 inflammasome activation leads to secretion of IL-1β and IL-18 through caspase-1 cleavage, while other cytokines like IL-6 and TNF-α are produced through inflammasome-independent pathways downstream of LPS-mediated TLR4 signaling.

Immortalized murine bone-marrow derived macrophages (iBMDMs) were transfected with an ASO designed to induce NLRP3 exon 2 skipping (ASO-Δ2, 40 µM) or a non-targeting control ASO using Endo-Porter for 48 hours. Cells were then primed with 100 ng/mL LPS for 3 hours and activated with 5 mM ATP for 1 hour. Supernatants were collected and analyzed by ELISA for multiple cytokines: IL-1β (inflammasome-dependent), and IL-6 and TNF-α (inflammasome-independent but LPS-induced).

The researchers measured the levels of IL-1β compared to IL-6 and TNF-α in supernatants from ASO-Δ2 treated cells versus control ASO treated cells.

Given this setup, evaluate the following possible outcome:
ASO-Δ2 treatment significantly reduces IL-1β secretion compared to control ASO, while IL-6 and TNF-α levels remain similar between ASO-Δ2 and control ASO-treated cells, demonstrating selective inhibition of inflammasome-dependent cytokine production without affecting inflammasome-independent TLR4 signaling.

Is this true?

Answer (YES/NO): YES